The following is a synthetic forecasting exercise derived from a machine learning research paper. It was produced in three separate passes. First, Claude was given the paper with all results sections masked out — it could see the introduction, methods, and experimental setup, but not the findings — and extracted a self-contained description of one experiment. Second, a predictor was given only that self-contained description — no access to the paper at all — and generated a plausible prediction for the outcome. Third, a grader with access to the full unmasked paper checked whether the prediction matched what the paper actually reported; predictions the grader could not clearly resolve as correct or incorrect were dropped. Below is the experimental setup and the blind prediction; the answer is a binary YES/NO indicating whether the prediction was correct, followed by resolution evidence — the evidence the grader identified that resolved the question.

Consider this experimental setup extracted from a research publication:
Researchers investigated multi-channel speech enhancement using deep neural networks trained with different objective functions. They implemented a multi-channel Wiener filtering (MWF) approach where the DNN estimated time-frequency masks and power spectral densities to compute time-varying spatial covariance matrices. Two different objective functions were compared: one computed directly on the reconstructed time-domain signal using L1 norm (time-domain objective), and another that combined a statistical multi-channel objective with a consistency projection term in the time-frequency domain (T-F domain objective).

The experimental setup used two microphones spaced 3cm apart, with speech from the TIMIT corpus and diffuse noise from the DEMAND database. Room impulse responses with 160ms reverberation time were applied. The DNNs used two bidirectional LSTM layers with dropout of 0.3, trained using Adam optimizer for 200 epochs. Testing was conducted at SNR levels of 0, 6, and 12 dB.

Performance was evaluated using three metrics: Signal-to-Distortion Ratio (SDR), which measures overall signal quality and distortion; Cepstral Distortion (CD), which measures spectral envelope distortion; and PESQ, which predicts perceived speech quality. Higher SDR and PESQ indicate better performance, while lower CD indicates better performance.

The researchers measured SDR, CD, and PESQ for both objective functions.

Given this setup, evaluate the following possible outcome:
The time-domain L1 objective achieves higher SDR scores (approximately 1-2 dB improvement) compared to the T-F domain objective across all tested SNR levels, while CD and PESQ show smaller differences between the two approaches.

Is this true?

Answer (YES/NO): NO